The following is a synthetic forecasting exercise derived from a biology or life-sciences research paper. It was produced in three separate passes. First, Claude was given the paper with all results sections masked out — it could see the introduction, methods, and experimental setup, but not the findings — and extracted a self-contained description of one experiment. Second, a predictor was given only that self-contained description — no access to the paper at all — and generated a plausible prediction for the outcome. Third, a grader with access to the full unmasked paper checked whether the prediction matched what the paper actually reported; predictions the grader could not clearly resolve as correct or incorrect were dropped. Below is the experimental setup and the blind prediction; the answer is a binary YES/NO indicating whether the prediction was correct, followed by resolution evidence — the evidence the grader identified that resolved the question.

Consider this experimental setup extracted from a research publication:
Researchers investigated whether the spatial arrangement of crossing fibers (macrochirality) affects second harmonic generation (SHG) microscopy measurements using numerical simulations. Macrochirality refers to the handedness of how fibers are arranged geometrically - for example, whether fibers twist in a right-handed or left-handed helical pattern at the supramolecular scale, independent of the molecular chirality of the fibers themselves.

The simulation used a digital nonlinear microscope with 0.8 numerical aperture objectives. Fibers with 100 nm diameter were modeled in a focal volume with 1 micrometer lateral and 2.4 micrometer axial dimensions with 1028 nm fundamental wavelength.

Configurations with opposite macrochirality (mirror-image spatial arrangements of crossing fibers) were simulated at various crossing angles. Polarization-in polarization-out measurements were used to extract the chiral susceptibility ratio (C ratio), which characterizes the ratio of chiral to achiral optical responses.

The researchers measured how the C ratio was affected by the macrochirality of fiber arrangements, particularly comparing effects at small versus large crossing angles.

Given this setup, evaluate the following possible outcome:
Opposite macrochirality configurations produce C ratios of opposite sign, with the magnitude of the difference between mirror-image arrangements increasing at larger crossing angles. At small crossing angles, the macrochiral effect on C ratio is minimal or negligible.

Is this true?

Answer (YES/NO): YES